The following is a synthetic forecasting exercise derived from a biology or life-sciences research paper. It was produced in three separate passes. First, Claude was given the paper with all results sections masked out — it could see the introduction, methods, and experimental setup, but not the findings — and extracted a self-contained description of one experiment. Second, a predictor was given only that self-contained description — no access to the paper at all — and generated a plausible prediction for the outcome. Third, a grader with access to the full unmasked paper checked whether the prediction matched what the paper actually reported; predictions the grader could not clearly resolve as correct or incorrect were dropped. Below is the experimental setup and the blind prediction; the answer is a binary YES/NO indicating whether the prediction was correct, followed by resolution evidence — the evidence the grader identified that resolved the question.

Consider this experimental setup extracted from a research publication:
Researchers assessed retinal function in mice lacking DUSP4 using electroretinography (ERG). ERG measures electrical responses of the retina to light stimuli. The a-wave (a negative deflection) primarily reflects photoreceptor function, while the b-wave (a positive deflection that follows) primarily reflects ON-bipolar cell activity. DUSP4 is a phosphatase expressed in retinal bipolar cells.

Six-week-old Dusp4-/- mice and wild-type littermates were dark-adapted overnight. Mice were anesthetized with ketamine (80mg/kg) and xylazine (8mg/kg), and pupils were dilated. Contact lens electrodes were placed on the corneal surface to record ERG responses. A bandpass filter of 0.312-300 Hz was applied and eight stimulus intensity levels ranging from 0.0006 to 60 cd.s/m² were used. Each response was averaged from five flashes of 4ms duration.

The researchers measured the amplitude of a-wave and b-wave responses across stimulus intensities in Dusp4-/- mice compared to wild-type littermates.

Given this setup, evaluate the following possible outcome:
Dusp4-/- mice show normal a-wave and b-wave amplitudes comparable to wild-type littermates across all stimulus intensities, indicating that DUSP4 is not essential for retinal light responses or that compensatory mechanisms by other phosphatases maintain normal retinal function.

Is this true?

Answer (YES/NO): YES